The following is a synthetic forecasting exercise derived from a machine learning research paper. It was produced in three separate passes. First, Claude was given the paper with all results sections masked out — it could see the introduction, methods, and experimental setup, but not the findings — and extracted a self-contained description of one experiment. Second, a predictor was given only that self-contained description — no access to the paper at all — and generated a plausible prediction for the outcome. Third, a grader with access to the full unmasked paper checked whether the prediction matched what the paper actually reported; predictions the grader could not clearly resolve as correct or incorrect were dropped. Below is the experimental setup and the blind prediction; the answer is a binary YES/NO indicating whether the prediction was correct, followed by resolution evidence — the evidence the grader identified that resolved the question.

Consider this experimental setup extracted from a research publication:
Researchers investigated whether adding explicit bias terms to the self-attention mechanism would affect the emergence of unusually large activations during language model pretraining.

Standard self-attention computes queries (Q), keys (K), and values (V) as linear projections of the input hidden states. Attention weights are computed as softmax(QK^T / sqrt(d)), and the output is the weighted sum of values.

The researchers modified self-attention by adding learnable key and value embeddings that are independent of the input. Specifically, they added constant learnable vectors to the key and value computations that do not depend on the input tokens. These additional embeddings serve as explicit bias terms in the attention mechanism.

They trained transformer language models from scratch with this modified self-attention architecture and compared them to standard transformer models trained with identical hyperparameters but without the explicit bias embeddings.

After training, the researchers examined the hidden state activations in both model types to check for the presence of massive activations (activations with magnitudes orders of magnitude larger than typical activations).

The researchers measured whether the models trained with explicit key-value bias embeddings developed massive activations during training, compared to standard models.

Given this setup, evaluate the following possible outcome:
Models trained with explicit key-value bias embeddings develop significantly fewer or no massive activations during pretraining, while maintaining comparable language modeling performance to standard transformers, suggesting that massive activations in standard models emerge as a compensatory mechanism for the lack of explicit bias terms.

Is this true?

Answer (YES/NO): YES